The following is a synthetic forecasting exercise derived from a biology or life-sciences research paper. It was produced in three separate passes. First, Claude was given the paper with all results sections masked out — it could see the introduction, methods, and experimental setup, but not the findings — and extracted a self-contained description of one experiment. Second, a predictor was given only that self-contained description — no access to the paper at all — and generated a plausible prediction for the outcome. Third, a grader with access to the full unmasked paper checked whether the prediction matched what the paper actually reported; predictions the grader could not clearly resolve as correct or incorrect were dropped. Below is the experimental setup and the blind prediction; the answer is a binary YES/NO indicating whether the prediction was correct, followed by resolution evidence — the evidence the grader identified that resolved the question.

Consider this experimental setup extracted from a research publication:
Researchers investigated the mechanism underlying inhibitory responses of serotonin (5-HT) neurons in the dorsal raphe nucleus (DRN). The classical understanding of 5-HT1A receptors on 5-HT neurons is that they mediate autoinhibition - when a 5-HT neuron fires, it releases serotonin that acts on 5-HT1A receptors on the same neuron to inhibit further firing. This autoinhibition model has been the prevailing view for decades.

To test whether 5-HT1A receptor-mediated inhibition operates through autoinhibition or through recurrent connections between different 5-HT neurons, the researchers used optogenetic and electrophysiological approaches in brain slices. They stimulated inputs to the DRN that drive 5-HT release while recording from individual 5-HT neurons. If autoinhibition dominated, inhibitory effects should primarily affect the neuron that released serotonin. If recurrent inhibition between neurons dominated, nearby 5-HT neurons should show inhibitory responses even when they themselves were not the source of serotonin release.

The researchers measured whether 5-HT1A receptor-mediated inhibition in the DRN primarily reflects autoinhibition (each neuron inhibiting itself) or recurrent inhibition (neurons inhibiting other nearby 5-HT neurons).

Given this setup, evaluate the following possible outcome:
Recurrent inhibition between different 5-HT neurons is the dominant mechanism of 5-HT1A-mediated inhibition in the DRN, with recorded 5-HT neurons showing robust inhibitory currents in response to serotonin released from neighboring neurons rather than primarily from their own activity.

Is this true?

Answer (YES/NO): YES